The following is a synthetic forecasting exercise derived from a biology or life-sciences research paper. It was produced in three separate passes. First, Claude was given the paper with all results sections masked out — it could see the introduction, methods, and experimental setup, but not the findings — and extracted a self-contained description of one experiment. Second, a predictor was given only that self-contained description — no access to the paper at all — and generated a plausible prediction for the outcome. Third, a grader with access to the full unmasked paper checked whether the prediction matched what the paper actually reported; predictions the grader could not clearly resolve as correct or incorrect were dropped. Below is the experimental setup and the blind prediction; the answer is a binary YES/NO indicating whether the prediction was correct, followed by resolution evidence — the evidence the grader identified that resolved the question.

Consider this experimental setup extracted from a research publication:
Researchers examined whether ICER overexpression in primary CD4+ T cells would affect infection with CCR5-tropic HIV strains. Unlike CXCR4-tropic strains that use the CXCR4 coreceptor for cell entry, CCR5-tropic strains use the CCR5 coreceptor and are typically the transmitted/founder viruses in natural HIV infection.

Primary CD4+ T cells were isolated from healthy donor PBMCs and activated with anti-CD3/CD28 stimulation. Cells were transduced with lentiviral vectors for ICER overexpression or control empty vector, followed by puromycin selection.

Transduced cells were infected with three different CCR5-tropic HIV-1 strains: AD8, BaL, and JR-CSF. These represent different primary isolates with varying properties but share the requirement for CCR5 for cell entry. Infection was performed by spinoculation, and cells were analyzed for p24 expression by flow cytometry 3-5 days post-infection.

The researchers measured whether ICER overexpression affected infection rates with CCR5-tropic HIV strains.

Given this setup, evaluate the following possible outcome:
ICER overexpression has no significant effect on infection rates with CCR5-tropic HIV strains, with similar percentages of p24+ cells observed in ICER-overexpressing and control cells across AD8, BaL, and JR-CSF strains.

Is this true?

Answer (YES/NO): NO